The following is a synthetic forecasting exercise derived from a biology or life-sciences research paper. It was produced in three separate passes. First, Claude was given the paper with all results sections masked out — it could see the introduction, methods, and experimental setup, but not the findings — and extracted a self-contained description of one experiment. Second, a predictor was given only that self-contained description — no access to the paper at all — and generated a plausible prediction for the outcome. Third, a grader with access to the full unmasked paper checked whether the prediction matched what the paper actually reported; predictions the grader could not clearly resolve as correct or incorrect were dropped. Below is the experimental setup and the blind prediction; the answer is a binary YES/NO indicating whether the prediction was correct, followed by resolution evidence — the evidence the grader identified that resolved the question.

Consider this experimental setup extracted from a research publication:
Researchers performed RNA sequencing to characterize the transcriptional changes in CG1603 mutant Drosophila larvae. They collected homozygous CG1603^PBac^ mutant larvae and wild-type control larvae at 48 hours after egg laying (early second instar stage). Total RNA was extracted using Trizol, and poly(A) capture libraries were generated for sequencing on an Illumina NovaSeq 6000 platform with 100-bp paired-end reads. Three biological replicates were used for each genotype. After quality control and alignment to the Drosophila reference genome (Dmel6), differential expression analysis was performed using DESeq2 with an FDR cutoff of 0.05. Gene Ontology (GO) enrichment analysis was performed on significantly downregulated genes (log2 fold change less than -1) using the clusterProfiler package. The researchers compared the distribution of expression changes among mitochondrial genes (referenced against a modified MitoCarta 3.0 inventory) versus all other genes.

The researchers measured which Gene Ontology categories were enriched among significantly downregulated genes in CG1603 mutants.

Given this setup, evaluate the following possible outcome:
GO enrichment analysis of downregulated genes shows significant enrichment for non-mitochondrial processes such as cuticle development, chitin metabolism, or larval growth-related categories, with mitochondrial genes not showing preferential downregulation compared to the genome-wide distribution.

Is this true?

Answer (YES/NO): NO